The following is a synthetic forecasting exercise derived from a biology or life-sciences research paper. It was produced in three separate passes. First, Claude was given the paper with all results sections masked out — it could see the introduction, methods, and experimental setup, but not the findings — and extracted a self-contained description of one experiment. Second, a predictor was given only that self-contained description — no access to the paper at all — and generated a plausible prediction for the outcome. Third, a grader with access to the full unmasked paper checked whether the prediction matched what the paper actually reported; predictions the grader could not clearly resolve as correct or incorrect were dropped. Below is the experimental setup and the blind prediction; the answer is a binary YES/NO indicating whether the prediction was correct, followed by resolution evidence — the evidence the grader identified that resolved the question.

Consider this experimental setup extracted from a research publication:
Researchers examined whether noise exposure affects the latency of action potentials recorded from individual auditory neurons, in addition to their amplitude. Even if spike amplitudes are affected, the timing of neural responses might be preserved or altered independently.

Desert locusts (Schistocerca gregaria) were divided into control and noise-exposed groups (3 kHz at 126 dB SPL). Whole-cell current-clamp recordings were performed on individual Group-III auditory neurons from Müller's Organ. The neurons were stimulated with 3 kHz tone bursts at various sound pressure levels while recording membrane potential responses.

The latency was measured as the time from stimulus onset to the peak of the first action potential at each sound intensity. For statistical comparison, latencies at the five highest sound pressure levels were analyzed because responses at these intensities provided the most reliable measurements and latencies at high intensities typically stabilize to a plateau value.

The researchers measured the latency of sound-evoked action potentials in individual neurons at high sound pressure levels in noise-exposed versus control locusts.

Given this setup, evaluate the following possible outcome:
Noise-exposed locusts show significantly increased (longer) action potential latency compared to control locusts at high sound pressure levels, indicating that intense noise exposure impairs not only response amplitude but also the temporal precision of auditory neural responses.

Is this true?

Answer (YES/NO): YES